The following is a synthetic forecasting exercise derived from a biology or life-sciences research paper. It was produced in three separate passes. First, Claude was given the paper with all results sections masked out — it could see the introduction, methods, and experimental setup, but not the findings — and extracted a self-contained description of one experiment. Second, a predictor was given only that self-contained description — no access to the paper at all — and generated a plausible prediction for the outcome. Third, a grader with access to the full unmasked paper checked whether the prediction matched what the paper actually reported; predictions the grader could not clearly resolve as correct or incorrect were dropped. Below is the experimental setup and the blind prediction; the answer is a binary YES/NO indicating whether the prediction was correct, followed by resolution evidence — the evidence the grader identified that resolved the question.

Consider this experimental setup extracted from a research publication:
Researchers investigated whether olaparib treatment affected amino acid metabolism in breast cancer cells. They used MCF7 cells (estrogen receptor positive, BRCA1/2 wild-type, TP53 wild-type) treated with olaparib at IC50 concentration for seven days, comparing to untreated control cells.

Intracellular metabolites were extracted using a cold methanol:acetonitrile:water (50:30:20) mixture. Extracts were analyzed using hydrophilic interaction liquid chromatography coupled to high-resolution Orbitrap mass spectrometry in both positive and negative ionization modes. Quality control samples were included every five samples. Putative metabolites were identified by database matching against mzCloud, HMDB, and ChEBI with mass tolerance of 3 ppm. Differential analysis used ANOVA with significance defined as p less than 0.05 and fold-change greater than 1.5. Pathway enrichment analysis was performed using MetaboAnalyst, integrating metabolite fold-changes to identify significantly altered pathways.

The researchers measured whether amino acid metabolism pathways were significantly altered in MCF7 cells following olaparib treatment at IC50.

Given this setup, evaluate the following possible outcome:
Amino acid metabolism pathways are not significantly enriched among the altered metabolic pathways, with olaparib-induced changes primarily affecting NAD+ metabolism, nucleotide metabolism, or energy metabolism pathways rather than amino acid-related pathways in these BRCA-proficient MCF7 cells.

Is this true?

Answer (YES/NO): NO